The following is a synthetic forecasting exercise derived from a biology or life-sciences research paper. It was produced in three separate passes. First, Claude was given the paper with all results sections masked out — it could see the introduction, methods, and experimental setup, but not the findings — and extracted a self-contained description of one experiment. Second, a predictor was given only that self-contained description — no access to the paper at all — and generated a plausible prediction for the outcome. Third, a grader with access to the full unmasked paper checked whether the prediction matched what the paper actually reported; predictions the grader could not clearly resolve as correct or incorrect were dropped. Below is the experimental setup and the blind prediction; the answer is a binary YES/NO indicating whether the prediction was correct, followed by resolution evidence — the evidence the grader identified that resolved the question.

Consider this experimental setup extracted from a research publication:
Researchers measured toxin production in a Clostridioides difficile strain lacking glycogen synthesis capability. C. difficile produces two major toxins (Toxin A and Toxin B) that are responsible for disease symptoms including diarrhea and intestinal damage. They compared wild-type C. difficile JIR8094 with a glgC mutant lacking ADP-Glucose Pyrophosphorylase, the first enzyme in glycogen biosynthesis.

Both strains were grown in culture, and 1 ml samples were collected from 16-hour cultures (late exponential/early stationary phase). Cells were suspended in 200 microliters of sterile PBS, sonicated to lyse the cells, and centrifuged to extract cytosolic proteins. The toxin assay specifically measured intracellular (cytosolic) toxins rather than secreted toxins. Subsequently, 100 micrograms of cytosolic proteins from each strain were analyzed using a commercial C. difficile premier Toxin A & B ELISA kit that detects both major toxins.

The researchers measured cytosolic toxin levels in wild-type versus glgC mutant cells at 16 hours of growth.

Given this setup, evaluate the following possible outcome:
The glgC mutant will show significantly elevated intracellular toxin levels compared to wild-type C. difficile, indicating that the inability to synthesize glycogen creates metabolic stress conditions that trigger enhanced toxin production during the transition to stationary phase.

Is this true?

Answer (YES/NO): YES